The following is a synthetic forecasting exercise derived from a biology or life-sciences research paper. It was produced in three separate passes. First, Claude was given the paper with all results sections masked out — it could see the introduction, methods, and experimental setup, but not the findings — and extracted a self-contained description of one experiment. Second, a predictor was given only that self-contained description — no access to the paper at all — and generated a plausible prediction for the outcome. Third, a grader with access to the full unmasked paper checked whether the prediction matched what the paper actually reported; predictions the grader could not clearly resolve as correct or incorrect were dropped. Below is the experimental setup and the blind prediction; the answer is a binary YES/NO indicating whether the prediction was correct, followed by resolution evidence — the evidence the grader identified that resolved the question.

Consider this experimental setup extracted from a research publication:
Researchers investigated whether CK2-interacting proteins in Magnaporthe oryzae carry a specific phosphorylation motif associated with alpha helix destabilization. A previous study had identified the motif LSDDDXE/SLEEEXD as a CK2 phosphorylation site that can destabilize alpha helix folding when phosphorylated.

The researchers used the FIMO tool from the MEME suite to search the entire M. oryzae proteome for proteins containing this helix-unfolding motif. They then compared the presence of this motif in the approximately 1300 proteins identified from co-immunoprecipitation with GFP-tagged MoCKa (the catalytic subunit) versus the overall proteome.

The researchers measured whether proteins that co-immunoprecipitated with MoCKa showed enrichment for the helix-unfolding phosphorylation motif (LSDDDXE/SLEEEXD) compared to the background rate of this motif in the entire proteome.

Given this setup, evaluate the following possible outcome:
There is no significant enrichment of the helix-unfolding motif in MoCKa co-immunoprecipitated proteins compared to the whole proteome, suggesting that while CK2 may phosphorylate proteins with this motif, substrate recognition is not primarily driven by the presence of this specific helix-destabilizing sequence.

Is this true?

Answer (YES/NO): NO